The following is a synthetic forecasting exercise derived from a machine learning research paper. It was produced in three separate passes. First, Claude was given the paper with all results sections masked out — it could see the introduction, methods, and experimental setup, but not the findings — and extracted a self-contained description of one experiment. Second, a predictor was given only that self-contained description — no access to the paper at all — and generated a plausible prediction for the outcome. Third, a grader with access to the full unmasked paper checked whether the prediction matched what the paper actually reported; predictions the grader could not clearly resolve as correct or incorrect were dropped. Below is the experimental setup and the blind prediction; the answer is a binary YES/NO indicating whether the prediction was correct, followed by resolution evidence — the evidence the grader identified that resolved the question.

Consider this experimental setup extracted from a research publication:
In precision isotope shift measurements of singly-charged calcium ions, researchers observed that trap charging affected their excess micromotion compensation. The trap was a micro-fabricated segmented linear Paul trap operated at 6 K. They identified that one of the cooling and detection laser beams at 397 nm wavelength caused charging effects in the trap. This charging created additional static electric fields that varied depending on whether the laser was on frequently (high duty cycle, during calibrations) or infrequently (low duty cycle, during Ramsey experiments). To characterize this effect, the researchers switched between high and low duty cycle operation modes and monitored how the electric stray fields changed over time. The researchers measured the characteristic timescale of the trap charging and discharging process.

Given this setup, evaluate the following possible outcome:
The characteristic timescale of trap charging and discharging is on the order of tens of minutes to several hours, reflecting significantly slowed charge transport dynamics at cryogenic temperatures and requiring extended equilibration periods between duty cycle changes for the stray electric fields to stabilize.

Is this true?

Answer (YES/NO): NO